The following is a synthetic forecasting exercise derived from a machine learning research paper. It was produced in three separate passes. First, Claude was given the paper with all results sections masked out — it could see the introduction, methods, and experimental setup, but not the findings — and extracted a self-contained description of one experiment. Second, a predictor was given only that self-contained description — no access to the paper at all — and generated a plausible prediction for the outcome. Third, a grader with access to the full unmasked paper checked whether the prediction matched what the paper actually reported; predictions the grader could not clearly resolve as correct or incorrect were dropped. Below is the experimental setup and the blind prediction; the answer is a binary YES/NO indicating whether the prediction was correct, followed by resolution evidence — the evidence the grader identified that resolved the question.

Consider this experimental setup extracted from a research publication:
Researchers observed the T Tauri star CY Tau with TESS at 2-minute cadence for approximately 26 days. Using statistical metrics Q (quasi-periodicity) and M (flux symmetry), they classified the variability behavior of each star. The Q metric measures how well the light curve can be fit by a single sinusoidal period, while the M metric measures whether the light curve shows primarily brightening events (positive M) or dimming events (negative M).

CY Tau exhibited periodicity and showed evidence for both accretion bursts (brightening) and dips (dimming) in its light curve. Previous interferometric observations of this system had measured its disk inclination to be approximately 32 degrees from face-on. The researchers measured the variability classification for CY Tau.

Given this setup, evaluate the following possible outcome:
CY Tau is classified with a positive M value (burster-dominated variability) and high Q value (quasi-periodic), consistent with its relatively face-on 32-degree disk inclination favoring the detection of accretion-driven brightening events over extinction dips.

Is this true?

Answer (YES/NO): NO